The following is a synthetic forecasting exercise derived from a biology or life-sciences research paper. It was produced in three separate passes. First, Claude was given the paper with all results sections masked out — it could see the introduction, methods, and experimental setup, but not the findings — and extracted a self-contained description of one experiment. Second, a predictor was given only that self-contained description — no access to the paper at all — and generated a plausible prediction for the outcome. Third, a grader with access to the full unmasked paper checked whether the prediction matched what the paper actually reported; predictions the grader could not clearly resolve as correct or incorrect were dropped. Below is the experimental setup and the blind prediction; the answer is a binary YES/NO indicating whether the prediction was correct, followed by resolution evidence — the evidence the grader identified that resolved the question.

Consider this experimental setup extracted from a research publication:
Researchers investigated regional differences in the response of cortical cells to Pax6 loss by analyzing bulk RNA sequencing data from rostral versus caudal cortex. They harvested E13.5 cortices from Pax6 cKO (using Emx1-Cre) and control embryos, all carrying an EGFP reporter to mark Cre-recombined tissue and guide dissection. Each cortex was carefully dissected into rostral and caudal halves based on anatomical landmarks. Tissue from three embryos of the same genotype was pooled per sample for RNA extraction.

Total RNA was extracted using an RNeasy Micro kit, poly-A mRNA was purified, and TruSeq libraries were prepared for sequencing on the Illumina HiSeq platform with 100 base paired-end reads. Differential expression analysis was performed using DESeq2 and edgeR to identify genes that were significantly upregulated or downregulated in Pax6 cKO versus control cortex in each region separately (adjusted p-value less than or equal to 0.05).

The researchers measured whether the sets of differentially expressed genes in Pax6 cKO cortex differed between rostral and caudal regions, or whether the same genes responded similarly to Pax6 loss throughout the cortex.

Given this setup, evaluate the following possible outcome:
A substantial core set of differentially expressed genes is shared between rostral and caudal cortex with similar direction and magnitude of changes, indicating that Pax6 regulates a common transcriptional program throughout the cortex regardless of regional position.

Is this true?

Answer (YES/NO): NO